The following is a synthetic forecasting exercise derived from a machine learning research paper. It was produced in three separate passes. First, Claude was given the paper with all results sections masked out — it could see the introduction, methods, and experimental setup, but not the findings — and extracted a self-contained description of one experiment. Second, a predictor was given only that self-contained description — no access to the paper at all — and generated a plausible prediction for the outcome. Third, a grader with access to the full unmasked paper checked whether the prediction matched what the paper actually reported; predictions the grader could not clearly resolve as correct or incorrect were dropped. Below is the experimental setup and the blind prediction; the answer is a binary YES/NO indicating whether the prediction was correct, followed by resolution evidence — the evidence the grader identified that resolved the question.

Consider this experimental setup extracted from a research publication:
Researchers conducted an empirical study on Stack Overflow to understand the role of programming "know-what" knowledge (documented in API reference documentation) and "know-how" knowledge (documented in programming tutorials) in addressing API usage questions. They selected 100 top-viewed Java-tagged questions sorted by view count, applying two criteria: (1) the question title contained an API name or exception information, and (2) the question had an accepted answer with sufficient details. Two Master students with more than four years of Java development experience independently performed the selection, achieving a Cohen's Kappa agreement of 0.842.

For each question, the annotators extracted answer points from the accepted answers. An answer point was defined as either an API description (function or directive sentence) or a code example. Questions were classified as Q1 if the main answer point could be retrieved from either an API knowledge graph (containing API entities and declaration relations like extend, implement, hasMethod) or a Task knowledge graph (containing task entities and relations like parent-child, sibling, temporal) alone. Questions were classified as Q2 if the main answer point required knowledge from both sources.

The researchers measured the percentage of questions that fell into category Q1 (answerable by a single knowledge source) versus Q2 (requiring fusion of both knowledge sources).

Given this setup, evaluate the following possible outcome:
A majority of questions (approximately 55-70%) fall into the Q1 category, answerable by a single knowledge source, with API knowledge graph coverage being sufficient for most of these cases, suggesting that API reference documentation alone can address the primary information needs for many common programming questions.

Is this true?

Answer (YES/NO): NO